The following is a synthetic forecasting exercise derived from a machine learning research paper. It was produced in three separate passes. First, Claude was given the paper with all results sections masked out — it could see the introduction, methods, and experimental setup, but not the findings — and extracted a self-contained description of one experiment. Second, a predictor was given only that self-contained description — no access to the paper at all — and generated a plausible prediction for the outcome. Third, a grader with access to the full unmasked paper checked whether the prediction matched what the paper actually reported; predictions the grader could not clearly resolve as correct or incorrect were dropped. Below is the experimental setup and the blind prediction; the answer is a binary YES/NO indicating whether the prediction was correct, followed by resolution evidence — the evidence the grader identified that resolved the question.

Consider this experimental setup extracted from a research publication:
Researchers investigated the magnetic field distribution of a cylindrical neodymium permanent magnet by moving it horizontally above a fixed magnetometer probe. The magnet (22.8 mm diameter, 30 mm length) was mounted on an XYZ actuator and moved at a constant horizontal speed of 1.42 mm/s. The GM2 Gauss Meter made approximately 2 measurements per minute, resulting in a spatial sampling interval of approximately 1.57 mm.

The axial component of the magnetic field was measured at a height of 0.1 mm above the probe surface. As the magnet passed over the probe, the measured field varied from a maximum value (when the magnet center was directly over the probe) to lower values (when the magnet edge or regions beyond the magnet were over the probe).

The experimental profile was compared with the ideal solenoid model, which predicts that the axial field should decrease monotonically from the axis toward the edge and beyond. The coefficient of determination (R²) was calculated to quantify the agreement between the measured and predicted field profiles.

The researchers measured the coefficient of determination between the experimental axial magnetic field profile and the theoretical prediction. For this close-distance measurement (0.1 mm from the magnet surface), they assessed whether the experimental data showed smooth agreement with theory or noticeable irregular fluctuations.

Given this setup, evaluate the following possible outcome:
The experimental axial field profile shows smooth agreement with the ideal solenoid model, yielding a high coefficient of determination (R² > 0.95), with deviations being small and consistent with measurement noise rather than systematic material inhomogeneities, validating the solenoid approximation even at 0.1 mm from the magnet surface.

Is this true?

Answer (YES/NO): NO